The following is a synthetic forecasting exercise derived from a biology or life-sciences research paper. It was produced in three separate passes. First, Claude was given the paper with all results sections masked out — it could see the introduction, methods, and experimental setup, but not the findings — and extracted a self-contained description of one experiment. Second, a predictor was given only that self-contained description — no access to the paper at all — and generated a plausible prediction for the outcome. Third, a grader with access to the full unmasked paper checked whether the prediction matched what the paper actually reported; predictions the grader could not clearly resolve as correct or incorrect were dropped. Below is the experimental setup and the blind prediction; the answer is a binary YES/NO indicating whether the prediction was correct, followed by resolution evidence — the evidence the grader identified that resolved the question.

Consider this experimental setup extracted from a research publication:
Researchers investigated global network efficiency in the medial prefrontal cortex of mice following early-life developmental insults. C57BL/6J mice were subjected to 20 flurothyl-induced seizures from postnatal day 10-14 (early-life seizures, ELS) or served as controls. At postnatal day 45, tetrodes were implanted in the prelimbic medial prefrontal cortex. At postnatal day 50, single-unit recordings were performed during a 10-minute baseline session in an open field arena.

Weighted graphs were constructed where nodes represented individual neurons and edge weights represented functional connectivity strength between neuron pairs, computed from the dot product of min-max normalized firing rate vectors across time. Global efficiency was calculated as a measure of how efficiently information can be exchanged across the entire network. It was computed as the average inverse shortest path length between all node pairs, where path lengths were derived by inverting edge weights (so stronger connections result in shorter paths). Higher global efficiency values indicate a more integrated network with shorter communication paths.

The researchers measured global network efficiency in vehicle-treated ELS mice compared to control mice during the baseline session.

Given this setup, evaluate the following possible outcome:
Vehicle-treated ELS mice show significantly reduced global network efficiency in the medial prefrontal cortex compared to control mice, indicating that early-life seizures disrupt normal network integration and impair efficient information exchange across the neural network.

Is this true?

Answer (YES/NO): NO